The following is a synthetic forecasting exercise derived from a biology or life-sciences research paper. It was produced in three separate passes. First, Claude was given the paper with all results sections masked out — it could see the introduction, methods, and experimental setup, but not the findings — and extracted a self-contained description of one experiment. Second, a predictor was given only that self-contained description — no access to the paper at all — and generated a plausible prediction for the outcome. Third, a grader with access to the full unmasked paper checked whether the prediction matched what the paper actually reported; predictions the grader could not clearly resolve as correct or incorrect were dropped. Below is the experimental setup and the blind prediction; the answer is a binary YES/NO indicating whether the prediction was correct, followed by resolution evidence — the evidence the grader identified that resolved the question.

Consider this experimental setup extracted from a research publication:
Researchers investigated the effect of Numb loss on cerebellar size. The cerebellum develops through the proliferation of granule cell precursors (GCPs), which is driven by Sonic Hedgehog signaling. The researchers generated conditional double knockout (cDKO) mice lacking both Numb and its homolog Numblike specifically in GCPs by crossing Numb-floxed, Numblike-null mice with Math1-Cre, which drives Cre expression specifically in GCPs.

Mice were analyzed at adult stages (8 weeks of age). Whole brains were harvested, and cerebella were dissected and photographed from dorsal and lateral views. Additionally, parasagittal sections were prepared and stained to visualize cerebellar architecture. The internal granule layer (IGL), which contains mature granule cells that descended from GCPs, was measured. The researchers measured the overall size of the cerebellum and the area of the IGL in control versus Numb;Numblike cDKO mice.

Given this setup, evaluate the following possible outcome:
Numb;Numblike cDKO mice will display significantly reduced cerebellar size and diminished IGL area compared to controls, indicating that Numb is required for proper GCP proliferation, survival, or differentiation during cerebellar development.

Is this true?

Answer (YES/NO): YES